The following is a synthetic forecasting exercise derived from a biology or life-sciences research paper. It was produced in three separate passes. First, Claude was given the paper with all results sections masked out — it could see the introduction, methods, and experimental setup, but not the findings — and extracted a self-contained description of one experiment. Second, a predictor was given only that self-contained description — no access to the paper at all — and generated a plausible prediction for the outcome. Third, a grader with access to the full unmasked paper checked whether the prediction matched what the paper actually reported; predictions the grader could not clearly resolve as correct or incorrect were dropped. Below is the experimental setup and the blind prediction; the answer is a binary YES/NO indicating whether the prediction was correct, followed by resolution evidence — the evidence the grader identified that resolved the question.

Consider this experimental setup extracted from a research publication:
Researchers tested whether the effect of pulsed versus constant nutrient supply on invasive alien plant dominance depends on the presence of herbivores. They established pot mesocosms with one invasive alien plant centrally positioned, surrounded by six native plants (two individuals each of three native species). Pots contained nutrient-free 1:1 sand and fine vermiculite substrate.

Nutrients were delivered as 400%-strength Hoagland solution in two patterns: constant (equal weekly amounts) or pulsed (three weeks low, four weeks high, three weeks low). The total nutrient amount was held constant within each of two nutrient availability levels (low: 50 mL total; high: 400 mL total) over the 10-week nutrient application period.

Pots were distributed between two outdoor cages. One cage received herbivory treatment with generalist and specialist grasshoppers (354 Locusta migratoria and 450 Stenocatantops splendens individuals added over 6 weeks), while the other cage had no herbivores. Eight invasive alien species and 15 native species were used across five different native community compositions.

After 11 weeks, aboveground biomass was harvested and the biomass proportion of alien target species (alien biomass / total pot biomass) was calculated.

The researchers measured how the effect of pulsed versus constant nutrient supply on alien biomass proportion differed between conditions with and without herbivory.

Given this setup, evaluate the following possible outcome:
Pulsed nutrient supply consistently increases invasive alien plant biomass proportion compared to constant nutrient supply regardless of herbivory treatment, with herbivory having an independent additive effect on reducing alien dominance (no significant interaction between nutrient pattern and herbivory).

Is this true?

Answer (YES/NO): NO